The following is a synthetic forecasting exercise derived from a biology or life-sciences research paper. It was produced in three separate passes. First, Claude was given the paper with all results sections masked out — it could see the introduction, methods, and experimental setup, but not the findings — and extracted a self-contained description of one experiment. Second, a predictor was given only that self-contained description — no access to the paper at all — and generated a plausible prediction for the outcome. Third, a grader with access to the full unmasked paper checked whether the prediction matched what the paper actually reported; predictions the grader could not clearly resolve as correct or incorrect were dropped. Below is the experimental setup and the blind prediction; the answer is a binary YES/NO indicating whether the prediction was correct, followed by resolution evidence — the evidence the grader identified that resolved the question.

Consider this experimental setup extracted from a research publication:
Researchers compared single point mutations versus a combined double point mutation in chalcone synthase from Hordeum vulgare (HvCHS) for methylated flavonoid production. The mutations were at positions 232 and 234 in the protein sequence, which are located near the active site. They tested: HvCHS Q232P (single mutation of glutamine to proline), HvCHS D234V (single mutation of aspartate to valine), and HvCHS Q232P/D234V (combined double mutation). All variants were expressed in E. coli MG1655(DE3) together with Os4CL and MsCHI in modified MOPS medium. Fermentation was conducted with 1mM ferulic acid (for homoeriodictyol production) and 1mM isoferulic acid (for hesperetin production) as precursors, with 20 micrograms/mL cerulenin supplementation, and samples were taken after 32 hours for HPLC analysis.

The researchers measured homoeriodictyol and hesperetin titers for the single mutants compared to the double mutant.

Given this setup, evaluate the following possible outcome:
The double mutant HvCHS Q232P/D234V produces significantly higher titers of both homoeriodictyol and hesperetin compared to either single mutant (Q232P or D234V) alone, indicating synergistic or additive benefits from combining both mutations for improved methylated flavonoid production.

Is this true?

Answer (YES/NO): YES